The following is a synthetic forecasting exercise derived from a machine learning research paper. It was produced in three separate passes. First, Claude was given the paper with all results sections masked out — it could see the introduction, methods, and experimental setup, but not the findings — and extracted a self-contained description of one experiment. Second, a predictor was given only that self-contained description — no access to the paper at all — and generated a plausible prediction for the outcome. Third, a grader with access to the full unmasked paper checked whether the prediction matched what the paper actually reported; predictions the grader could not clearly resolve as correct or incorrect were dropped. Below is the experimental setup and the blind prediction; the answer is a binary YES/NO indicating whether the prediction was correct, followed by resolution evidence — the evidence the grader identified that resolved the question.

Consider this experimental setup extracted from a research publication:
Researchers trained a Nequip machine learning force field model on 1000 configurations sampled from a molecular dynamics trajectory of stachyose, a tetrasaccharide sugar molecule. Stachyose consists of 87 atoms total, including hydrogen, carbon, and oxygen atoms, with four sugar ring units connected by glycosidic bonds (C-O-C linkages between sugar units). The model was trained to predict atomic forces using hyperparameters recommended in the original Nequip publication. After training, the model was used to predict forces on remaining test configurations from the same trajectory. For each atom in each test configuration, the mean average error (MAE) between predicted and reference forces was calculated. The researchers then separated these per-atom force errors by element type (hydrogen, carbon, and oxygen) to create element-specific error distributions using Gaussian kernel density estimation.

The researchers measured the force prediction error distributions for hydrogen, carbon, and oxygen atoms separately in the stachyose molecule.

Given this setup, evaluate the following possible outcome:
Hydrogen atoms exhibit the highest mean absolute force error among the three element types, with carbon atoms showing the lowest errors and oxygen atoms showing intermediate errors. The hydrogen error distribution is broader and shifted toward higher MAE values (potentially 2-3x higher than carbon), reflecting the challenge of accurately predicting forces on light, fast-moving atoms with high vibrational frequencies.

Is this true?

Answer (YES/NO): NO